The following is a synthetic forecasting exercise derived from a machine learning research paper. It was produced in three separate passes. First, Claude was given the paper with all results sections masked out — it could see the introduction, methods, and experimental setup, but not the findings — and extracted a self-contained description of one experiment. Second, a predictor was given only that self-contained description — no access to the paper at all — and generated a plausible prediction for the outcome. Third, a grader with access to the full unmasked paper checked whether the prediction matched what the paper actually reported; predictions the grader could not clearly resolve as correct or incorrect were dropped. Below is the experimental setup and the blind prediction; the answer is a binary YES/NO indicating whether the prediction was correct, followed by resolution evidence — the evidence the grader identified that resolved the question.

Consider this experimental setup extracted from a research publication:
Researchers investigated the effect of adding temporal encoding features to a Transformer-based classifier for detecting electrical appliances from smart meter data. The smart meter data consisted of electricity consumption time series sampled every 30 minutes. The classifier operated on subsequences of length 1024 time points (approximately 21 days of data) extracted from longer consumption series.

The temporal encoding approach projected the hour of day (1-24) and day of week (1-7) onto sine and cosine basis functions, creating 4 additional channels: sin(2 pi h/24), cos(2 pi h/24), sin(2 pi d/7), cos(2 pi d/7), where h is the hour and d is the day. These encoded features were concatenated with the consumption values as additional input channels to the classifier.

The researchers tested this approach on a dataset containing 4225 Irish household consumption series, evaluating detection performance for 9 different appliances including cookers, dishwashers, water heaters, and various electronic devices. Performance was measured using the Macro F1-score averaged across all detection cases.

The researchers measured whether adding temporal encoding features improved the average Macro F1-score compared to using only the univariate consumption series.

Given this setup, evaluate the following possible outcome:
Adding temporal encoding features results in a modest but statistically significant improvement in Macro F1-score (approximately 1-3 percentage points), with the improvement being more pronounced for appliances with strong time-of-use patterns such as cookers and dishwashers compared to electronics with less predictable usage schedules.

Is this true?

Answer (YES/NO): NO